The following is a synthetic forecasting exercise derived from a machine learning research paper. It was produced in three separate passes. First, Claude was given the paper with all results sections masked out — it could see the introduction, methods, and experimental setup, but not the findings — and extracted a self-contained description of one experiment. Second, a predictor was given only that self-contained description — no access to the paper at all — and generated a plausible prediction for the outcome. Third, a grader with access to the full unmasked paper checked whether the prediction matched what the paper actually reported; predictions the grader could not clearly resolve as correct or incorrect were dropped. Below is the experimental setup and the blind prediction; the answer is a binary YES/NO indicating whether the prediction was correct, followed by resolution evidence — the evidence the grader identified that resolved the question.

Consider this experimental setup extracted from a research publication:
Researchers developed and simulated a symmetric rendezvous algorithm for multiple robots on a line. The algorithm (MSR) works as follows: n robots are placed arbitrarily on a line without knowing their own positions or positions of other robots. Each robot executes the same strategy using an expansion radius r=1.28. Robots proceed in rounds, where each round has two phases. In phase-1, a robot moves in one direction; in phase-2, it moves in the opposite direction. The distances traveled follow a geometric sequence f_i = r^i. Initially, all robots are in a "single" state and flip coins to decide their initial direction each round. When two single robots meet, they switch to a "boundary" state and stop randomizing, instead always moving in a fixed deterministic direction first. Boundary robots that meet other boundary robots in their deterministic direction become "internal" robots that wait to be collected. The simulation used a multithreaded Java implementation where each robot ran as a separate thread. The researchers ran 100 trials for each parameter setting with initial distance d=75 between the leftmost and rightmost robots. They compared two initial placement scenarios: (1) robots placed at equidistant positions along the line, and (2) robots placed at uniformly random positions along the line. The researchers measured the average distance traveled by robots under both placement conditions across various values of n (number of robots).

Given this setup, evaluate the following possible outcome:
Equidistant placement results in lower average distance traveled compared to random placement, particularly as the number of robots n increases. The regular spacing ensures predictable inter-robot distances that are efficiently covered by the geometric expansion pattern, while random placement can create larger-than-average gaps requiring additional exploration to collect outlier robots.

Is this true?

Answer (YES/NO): NO